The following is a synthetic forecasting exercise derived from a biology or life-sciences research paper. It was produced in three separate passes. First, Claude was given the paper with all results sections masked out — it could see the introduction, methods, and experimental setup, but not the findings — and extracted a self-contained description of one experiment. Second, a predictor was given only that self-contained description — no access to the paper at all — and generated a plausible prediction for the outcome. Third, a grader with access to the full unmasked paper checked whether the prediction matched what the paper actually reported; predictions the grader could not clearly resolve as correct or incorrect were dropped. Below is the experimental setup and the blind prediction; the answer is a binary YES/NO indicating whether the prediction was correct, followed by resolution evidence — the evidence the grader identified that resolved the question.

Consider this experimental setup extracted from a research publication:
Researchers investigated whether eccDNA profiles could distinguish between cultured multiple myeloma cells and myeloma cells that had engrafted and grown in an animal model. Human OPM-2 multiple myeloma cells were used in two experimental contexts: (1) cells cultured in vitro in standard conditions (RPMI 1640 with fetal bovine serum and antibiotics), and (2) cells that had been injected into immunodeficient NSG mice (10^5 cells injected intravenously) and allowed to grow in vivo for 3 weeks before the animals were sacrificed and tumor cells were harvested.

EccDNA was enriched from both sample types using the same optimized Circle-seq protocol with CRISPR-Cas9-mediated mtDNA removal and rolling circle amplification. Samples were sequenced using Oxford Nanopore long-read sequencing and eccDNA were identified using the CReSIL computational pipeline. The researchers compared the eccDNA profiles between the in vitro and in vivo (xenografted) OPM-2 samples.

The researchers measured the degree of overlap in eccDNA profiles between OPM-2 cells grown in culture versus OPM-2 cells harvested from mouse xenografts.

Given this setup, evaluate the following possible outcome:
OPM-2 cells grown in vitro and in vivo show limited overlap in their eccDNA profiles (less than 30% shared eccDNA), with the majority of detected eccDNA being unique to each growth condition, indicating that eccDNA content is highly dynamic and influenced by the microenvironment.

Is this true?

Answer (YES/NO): YES